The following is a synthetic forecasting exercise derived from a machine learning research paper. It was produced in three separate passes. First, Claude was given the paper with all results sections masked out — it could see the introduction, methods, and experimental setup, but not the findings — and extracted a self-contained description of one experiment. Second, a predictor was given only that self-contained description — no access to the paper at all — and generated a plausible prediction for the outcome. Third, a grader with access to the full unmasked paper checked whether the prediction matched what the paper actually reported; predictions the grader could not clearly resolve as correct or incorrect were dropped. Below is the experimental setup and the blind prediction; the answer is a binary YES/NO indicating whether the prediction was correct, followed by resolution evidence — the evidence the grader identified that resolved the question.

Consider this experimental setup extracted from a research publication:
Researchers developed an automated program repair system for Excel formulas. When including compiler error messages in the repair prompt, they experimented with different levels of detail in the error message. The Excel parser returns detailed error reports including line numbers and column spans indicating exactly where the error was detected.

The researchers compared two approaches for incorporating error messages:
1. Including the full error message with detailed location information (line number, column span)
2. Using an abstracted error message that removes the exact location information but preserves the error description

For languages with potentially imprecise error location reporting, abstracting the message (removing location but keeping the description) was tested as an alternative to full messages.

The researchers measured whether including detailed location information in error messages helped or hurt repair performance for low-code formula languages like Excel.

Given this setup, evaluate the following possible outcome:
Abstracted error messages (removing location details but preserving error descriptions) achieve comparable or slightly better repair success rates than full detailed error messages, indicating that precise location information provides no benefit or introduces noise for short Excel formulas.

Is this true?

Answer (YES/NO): YES